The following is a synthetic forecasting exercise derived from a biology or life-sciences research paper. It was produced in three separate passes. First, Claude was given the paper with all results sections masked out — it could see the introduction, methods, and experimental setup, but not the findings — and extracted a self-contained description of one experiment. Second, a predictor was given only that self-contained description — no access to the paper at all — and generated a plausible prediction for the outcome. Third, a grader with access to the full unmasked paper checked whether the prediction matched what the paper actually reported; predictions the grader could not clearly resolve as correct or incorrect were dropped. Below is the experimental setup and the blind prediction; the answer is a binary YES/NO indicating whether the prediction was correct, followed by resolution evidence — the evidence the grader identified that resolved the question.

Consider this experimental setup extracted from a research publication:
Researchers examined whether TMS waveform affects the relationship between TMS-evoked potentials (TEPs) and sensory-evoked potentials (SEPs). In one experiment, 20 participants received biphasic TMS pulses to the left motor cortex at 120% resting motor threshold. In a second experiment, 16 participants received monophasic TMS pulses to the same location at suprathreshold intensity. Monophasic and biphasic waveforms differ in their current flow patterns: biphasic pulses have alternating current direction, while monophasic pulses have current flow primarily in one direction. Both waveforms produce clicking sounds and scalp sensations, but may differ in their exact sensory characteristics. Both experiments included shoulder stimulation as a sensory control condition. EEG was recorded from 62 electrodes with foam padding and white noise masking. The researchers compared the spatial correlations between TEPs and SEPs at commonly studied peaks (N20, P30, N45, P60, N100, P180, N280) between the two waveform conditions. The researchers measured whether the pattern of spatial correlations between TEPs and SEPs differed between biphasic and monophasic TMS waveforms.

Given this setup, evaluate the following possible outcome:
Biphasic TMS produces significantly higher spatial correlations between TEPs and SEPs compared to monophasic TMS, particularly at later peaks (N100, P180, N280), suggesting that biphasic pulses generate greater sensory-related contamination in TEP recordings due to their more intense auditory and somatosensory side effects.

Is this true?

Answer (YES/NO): NO